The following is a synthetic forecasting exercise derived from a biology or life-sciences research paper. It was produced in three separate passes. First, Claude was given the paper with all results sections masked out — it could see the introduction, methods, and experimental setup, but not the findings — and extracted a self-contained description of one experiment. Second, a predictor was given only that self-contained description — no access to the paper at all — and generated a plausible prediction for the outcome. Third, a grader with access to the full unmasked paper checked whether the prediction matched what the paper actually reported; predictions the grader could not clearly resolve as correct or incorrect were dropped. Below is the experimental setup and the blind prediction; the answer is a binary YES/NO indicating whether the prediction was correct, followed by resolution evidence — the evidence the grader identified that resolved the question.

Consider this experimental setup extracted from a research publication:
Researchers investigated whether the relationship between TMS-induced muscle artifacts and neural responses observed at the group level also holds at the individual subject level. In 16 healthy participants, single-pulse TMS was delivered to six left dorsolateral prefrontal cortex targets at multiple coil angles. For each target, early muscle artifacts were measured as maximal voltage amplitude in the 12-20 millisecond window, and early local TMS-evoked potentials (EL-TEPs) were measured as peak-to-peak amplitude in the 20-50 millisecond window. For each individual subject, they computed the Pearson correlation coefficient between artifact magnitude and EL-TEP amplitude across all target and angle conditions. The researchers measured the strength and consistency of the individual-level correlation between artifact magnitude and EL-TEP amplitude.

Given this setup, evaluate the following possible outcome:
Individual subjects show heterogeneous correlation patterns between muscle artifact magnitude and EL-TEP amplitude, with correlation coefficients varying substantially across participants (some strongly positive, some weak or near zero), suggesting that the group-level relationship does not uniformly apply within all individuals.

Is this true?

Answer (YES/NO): NO